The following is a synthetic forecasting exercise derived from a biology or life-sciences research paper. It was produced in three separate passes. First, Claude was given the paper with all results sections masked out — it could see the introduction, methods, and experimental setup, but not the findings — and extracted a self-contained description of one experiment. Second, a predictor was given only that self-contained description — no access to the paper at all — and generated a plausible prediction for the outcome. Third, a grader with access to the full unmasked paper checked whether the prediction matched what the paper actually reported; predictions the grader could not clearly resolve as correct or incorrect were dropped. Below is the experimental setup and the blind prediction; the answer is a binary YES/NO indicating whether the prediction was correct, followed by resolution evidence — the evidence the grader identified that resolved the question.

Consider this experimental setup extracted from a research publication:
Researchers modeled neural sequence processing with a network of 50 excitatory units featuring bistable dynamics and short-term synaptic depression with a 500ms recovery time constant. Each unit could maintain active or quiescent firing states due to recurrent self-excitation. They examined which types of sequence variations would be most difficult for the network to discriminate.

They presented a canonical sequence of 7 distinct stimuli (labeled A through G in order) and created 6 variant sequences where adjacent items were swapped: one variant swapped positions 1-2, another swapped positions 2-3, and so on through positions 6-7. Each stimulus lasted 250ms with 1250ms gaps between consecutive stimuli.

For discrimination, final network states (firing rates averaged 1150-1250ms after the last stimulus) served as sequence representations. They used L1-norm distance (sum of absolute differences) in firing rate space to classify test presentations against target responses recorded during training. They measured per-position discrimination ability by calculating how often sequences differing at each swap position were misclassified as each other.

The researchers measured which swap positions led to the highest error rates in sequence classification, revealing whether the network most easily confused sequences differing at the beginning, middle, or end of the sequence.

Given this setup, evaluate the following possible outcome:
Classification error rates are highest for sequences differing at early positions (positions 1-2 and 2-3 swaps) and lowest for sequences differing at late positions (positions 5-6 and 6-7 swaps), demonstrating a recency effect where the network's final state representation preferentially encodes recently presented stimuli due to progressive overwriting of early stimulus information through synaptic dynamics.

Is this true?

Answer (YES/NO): NO